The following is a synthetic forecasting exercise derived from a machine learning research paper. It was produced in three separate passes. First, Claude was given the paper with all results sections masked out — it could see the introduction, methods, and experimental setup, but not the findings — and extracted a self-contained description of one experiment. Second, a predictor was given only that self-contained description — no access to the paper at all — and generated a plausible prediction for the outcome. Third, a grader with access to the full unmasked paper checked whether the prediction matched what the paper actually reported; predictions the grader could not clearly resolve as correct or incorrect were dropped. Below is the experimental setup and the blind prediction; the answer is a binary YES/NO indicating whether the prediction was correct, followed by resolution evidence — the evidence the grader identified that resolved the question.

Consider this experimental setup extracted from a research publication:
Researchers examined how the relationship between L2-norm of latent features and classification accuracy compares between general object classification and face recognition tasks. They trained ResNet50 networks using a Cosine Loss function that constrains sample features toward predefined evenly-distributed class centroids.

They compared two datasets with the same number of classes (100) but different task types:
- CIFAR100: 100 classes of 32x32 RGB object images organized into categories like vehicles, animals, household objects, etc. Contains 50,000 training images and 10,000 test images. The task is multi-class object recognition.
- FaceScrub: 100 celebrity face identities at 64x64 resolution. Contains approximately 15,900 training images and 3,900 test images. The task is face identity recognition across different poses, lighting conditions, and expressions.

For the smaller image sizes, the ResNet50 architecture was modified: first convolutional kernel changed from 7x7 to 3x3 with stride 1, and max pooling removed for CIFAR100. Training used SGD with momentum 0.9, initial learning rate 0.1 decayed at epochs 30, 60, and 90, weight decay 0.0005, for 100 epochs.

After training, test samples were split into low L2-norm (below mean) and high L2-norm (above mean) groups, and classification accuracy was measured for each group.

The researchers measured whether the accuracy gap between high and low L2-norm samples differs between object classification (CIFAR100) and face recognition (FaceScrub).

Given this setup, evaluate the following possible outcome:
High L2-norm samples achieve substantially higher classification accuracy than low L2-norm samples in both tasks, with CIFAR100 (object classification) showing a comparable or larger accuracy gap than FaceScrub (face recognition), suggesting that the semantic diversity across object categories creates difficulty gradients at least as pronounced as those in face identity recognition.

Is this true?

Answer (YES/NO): YES